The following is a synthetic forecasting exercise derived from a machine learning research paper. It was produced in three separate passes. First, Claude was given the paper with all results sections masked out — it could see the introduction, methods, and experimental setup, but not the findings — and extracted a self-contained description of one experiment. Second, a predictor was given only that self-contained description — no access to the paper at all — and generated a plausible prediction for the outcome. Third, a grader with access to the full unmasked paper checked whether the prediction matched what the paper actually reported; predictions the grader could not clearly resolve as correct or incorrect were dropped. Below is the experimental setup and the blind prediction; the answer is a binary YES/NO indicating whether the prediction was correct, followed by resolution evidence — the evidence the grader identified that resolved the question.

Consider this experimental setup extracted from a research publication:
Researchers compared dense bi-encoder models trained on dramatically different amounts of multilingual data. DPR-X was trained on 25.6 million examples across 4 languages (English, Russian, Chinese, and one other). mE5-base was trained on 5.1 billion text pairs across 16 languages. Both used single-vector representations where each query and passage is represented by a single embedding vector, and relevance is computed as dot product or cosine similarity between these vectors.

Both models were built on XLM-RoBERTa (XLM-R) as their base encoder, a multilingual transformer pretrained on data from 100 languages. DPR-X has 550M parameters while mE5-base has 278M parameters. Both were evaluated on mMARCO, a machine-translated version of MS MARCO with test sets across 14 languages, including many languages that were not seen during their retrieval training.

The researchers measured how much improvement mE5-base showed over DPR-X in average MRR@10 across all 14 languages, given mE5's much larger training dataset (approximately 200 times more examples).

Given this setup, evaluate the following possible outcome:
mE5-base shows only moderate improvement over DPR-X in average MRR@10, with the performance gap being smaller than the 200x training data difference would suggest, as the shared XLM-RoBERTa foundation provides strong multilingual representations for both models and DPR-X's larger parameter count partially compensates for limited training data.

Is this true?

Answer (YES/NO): NO